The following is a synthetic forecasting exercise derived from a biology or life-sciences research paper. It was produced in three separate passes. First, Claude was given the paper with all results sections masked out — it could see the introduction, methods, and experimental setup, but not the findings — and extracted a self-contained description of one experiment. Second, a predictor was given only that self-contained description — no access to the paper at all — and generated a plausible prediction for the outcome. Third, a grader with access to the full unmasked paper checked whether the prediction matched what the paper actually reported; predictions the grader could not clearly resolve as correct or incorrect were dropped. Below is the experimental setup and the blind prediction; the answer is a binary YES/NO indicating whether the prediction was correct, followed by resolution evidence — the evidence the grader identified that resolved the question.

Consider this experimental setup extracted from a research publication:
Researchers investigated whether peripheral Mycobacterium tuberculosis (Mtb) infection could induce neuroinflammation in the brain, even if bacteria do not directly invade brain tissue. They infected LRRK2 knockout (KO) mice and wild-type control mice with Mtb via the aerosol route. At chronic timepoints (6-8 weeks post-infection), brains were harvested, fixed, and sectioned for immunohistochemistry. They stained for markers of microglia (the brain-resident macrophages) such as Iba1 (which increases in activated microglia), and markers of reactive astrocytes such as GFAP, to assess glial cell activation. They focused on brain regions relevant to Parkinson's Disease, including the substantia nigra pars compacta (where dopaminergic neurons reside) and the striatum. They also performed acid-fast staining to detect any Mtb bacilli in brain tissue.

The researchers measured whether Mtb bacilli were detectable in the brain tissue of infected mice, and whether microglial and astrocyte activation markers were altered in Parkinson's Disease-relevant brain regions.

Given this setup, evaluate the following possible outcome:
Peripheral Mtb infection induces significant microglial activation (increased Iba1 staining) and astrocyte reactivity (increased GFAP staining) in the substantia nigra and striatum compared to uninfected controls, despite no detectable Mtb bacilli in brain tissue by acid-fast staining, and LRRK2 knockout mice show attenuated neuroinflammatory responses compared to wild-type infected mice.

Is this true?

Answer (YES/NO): NO